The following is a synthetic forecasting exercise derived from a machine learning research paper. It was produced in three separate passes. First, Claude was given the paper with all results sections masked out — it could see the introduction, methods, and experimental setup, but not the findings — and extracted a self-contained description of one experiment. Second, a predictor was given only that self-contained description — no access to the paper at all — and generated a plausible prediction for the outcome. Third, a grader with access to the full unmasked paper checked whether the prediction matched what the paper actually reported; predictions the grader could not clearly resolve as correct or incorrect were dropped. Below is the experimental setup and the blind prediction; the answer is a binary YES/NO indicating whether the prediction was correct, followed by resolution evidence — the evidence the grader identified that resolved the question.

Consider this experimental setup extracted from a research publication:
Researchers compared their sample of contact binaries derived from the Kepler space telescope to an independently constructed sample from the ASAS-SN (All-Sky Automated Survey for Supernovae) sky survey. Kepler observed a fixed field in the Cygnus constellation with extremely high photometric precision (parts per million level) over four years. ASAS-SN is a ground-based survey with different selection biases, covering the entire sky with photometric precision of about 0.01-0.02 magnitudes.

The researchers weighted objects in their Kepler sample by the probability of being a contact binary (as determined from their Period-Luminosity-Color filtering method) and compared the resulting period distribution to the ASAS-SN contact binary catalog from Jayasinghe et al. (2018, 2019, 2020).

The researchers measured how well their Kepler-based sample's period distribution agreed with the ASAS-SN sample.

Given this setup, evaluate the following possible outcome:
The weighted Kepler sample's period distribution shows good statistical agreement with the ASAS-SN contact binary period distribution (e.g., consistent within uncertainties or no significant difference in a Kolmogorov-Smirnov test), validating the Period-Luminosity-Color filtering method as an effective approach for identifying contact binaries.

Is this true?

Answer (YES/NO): YES